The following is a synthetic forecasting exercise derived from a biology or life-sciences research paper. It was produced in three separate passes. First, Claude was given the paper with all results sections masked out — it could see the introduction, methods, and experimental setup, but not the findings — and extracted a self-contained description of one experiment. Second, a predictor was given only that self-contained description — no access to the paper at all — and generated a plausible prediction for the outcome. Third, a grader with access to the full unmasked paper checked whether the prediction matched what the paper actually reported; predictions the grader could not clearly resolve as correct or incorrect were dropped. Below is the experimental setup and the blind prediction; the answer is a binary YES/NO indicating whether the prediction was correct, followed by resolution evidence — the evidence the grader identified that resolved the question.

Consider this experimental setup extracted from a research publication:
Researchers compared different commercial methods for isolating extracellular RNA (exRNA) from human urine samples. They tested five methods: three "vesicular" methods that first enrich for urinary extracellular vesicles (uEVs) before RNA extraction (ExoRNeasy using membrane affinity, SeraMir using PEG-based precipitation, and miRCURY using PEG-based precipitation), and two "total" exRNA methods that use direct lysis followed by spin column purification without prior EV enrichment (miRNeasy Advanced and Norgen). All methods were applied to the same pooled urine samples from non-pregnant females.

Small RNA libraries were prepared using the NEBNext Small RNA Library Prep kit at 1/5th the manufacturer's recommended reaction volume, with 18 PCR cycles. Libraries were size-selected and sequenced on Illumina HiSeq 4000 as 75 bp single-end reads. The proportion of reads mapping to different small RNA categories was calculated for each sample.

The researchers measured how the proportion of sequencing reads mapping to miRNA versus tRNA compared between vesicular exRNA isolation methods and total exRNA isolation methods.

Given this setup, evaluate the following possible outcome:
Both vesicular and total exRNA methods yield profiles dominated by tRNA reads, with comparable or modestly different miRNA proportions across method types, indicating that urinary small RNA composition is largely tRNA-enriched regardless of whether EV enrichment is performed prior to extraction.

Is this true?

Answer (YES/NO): NO